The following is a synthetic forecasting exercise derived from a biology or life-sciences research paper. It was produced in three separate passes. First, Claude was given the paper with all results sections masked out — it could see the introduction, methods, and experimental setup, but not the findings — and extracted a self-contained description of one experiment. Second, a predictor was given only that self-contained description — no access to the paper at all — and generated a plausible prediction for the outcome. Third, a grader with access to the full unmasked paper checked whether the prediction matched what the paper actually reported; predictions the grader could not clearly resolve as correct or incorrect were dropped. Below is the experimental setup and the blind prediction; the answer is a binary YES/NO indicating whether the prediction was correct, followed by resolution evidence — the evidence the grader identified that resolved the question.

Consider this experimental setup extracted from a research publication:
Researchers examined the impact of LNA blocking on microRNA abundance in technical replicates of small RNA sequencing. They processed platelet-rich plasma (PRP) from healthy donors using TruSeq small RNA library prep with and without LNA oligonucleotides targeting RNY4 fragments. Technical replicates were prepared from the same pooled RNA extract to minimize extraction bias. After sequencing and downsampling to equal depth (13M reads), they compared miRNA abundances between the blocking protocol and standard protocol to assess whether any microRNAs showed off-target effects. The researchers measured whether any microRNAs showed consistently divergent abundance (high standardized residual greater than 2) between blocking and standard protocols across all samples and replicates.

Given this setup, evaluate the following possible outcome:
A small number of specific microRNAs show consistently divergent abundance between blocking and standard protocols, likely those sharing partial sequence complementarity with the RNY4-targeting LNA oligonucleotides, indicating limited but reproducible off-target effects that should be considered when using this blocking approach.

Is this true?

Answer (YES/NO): NO